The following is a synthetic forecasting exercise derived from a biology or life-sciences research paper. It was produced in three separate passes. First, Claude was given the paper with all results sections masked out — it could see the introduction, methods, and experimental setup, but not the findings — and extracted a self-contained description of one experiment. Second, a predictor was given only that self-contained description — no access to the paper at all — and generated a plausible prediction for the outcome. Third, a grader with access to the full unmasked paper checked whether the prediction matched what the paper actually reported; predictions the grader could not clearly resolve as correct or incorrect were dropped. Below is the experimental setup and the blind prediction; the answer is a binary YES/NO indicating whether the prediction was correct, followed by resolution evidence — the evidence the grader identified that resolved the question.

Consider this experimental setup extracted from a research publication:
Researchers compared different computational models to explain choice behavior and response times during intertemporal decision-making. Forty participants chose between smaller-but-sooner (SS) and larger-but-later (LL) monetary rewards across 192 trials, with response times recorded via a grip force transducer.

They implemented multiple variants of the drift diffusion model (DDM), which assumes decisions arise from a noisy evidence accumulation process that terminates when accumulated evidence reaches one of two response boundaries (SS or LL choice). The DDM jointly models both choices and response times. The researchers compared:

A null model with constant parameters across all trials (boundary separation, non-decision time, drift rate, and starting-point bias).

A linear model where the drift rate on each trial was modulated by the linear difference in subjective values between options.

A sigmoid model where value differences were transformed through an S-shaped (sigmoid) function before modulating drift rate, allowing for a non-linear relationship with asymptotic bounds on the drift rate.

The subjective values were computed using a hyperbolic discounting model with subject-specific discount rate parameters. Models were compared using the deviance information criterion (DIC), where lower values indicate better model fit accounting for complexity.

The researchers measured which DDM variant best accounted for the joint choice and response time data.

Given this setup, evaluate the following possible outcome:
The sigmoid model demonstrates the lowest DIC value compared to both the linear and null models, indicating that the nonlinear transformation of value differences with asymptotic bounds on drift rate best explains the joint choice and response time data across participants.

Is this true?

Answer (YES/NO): YES